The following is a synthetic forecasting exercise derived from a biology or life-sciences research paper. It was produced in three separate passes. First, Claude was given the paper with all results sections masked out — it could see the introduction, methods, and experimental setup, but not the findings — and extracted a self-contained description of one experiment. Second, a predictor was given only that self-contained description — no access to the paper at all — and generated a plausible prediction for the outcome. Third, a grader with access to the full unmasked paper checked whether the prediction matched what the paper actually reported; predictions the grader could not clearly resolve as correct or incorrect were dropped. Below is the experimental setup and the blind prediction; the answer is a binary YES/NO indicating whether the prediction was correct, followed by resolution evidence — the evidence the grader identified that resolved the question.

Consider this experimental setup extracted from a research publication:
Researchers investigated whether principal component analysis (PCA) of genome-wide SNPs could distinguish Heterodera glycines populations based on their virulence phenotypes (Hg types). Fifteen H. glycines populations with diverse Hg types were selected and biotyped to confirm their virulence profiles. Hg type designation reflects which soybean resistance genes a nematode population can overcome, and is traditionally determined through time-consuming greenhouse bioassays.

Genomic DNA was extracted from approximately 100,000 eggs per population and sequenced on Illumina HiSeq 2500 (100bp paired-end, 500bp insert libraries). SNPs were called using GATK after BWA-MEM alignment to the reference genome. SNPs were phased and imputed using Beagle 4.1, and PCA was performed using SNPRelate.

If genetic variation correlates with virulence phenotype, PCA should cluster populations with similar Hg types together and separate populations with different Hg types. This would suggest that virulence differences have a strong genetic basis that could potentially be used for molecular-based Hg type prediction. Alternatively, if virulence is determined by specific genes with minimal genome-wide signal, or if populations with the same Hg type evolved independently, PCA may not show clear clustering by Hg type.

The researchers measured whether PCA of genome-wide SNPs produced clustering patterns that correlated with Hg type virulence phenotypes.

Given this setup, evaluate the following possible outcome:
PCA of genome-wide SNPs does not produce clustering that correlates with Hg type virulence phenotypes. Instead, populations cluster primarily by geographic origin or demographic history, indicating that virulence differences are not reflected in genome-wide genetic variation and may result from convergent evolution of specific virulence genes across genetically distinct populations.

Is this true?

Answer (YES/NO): NO